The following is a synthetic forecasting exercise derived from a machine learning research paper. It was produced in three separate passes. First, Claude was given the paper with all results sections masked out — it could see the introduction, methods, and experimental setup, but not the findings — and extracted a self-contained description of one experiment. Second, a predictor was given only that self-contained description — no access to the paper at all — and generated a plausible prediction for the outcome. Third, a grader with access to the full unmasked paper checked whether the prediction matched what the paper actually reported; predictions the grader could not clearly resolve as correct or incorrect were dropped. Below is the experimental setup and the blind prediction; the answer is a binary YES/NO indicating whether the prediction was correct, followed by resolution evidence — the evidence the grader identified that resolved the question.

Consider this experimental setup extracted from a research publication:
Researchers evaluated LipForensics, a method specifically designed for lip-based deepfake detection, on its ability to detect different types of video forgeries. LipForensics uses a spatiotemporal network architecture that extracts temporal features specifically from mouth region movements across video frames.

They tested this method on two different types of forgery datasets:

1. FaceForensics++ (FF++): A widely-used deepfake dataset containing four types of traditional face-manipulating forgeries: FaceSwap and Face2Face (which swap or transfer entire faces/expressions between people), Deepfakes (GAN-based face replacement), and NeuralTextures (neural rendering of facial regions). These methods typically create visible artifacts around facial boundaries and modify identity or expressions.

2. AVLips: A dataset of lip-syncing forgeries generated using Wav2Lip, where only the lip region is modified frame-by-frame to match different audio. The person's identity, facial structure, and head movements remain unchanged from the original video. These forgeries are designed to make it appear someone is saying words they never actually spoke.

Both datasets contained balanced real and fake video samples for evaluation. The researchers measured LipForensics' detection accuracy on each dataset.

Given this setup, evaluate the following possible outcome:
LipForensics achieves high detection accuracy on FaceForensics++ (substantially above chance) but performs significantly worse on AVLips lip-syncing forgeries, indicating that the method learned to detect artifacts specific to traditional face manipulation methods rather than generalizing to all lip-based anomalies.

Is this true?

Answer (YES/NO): YES